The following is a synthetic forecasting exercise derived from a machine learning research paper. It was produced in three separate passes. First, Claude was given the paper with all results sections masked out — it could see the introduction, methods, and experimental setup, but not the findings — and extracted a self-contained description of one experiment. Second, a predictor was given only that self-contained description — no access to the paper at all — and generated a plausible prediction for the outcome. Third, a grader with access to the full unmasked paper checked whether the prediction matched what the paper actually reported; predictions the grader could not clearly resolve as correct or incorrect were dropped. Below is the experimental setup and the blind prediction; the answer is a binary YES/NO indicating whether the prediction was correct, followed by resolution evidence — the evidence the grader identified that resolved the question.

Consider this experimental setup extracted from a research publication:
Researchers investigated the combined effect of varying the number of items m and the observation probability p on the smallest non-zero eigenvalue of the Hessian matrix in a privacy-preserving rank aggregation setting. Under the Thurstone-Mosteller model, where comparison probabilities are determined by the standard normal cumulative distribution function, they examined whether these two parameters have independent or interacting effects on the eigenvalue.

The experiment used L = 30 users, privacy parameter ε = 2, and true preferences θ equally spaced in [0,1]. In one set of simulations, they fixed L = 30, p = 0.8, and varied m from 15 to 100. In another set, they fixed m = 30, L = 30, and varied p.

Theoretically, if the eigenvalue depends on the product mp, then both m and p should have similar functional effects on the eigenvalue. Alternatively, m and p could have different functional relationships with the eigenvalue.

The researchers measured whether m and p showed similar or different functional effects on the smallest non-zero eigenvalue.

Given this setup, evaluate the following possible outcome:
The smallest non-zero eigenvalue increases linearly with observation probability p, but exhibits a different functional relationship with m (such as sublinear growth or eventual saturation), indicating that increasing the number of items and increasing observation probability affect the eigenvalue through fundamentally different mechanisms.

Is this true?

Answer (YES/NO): NO